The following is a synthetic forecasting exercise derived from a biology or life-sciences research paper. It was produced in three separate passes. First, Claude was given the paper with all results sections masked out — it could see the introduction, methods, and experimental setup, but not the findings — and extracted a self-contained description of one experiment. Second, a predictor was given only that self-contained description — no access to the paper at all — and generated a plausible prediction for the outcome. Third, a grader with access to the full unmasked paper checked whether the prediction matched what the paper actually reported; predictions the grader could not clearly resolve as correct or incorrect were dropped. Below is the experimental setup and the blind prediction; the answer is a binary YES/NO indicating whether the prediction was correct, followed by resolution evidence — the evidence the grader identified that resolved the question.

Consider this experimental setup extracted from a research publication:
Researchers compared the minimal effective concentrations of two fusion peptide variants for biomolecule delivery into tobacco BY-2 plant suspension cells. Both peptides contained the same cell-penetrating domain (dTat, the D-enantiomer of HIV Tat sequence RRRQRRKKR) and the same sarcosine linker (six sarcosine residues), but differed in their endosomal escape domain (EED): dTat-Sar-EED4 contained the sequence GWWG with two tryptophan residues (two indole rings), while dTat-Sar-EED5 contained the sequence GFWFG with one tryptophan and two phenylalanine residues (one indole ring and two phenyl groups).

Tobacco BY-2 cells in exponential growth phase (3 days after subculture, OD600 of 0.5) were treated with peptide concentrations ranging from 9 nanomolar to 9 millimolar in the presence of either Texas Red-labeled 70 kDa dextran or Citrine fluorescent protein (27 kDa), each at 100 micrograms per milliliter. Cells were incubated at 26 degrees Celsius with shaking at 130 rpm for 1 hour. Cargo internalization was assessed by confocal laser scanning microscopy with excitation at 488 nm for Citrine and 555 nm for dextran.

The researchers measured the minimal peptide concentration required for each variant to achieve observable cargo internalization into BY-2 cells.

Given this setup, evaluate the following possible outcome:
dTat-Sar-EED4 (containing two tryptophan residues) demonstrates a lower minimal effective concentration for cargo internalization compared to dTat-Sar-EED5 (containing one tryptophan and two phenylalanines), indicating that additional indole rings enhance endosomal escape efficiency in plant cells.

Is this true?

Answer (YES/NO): NO